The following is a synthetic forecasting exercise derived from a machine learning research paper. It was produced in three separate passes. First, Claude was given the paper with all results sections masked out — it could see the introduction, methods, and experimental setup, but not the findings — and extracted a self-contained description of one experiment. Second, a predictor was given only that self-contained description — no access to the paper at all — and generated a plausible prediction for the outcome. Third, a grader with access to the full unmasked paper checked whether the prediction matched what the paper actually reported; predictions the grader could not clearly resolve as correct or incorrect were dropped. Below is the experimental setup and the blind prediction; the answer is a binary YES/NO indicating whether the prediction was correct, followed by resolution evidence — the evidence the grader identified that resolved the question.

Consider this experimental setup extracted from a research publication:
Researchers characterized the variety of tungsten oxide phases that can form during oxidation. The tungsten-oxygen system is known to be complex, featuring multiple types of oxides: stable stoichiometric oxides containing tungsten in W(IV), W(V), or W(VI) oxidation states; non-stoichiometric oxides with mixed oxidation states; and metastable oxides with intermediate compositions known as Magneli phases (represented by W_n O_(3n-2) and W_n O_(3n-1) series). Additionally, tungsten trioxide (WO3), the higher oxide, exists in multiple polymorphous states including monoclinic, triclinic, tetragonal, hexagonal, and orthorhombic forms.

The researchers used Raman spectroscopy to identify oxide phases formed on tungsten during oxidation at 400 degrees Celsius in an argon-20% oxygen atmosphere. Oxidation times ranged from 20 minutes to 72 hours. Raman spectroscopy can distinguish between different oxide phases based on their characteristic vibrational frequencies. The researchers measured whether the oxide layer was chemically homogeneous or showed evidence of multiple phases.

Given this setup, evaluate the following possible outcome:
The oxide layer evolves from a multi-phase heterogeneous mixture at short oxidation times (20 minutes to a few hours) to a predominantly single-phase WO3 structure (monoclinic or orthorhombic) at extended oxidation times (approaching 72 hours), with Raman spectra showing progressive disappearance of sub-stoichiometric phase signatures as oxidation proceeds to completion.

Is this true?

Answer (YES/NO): NO